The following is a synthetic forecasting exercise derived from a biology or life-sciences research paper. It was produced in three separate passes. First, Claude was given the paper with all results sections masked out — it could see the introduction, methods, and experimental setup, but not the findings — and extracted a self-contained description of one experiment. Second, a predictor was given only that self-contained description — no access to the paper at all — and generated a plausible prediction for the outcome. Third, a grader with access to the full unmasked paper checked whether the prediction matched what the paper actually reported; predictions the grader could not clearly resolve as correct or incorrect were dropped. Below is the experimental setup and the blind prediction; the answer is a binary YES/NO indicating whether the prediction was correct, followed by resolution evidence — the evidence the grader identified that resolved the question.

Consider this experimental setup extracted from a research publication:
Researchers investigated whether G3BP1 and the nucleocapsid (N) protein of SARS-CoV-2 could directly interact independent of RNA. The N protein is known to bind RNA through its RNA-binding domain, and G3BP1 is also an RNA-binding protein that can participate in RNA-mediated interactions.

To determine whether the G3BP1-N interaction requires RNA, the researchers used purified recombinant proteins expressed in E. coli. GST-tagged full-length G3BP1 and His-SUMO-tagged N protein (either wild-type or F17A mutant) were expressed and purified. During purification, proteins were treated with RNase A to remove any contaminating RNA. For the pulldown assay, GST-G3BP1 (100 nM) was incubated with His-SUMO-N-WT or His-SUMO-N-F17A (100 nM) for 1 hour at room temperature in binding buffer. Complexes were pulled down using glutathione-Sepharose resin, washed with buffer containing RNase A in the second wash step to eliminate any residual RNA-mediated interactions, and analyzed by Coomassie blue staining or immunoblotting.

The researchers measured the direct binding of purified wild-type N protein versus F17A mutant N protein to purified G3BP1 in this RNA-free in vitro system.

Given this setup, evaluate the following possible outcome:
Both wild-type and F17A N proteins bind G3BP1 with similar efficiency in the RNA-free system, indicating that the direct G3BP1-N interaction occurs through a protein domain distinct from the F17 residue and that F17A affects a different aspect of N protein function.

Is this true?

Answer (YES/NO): NO